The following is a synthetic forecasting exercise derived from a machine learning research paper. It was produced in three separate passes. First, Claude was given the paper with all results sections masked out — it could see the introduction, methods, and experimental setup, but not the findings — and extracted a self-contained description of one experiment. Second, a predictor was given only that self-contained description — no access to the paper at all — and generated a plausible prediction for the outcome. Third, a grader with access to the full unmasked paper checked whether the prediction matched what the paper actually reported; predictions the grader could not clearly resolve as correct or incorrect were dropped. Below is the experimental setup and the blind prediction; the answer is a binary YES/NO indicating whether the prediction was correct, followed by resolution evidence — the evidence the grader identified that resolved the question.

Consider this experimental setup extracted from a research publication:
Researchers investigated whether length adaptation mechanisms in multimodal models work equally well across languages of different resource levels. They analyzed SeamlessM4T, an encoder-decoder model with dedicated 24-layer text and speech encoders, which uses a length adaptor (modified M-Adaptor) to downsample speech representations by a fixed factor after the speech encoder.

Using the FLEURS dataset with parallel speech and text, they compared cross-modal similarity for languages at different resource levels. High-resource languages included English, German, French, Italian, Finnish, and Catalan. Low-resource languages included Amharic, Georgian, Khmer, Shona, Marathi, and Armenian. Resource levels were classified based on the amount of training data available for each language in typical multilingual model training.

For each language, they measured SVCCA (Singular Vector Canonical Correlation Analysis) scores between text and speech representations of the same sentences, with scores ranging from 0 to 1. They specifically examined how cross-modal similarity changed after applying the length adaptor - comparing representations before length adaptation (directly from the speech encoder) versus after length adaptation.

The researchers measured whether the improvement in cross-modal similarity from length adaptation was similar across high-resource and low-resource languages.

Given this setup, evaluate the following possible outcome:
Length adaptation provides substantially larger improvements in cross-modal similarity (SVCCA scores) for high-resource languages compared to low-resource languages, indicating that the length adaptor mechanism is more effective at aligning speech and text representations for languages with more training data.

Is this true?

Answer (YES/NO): YES